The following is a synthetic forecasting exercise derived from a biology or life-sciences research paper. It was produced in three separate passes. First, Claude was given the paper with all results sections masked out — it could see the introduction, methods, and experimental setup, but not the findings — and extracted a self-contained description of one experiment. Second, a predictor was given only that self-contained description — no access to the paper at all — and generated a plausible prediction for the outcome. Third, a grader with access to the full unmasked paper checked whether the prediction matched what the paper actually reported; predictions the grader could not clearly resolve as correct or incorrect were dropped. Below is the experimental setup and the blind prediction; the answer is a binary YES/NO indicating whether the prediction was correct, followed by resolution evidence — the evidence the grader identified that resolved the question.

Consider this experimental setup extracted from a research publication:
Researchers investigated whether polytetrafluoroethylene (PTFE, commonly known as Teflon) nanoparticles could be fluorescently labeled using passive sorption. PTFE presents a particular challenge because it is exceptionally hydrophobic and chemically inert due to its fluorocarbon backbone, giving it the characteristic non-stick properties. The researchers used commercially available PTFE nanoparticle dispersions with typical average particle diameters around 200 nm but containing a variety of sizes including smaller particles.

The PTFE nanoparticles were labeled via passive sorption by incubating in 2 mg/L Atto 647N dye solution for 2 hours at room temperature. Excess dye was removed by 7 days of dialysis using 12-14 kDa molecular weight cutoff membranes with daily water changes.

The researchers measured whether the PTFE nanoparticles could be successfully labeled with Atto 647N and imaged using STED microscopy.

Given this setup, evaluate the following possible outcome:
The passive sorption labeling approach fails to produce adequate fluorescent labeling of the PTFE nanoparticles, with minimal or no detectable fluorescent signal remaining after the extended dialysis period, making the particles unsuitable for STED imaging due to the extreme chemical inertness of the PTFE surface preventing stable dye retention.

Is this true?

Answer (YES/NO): NO